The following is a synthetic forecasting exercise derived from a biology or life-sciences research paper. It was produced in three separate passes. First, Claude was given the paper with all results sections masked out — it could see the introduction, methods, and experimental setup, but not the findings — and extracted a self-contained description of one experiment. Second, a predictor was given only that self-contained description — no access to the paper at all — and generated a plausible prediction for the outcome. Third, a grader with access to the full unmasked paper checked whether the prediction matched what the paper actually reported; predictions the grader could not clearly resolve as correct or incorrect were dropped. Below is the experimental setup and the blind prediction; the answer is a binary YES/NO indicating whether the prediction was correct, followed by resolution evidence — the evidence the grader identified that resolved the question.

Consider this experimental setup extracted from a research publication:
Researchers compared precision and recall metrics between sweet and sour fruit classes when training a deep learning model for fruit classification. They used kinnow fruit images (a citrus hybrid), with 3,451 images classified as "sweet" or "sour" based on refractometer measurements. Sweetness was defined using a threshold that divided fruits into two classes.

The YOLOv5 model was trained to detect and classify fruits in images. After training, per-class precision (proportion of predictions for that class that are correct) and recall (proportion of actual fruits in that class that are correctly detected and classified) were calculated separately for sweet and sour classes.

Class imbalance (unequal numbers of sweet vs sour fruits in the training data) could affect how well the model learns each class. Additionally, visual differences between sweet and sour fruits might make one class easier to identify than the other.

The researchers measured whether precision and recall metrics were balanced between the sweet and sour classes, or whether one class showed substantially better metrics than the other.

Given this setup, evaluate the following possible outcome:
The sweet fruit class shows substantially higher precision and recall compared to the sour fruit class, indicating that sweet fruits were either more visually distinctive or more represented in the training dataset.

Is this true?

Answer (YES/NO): NO